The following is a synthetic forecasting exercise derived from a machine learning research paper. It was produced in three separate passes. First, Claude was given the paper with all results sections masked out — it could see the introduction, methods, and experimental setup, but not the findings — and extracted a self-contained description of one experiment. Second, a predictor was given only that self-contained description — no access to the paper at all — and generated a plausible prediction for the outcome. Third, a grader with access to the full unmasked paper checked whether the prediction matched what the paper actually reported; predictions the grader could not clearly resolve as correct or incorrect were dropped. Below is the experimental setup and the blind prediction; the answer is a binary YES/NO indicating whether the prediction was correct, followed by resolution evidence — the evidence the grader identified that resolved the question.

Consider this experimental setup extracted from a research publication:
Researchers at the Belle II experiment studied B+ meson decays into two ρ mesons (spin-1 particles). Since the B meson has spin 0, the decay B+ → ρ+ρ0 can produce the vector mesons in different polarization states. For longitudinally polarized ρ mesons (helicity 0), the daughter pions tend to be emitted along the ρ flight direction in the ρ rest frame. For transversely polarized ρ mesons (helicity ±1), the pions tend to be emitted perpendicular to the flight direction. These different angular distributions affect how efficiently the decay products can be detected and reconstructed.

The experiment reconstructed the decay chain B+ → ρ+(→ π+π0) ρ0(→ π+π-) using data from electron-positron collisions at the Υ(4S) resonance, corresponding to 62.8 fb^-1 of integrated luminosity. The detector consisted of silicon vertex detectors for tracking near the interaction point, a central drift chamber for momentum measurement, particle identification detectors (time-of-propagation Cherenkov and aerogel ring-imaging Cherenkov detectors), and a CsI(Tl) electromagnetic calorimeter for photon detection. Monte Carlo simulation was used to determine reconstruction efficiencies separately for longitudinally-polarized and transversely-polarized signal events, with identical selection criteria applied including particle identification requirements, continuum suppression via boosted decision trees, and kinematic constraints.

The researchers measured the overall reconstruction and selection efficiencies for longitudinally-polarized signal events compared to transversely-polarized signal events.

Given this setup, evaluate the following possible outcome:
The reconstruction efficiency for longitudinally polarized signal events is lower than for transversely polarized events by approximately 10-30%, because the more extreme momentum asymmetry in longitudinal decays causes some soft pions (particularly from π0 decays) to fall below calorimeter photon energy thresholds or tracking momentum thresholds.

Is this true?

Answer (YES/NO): NO